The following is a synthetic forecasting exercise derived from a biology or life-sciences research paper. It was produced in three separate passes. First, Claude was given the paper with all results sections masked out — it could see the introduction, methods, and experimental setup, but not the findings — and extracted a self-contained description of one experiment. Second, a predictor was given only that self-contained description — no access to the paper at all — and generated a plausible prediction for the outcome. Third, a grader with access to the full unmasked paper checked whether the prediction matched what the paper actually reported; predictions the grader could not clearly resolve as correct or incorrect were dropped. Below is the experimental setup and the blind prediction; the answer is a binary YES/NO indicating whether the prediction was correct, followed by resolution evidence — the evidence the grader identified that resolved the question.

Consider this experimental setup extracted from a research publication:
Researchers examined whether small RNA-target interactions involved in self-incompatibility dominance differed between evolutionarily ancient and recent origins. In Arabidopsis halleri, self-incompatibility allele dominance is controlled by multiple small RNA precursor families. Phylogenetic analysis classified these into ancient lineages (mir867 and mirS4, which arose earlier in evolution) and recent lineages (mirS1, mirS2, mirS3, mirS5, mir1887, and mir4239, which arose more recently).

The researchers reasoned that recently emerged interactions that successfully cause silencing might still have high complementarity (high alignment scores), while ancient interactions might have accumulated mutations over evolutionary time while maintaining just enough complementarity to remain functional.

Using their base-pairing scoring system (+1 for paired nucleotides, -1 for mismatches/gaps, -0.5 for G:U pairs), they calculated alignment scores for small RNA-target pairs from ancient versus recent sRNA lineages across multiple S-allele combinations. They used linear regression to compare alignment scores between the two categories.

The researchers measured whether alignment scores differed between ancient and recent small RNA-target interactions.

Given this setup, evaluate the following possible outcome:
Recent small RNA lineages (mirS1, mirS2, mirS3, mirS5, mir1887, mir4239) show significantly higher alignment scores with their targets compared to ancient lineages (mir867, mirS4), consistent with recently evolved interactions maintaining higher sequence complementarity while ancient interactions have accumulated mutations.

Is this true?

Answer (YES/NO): NO